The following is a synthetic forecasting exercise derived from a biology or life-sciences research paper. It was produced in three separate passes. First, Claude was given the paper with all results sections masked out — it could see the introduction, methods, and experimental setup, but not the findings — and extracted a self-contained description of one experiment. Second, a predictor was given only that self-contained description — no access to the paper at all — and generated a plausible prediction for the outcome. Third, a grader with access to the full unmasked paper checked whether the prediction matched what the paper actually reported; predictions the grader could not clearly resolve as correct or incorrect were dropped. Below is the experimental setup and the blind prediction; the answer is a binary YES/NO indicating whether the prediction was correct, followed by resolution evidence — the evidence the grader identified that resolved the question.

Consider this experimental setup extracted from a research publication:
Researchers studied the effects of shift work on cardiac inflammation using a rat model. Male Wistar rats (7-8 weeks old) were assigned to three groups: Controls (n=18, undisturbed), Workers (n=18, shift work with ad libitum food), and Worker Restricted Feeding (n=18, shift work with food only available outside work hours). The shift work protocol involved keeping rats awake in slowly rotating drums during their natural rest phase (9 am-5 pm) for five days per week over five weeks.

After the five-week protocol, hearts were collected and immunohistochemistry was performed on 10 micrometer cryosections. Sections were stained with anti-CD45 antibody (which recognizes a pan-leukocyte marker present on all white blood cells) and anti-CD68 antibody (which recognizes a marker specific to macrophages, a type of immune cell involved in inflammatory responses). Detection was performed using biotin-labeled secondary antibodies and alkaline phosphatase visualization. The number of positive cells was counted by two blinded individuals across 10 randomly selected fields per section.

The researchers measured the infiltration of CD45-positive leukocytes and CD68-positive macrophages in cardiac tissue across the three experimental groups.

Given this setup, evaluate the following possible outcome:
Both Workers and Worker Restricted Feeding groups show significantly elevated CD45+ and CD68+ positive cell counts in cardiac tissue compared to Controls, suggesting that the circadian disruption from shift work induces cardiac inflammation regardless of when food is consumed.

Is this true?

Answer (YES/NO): NO